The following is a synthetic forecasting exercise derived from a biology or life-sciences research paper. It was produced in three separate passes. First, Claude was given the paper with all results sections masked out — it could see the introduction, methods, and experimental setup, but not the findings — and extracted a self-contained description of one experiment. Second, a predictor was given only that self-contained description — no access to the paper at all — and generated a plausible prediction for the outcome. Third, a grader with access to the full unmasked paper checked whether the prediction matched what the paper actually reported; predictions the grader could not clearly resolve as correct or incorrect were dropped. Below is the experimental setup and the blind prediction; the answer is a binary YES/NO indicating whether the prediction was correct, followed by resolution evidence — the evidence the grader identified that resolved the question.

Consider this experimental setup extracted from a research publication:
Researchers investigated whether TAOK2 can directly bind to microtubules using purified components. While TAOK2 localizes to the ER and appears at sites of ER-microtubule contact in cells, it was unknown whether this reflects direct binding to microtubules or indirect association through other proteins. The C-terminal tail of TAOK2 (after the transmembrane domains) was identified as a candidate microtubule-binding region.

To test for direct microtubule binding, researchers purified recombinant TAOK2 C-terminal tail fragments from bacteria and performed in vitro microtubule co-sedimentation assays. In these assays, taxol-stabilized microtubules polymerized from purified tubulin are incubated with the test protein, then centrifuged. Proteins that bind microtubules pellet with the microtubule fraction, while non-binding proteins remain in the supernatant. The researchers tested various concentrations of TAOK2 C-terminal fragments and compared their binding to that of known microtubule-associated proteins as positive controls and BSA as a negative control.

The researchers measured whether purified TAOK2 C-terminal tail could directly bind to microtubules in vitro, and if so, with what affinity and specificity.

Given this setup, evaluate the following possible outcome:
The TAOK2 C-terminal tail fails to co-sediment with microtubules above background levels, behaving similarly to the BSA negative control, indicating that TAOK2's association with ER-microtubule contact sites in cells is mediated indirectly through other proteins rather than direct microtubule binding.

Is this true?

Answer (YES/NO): NO